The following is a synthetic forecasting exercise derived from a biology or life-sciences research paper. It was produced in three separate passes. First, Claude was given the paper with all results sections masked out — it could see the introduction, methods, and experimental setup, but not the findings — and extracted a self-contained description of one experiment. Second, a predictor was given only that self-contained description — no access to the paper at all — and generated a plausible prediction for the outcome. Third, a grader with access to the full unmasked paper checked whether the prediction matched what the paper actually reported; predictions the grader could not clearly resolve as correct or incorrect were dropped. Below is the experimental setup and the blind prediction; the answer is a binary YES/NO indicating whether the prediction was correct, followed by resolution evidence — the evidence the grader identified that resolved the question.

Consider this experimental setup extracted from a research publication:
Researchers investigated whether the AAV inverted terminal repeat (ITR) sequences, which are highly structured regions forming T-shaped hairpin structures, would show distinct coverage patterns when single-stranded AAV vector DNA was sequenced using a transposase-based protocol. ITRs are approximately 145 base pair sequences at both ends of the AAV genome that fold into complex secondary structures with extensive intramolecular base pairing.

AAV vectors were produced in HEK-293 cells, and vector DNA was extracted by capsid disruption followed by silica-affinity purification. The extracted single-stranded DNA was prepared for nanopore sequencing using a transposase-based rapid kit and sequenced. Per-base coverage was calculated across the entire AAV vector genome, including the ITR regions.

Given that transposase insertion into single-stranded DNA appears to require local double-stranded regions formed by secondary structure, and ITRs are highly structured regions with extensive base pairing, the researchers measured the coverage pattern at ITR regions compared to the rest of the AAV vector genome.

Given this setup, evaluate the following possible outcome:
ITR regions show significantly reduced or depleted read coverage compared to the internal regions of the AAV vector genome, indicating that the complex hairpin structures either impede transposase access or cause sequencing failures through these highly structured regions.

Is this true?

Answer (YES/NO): YES